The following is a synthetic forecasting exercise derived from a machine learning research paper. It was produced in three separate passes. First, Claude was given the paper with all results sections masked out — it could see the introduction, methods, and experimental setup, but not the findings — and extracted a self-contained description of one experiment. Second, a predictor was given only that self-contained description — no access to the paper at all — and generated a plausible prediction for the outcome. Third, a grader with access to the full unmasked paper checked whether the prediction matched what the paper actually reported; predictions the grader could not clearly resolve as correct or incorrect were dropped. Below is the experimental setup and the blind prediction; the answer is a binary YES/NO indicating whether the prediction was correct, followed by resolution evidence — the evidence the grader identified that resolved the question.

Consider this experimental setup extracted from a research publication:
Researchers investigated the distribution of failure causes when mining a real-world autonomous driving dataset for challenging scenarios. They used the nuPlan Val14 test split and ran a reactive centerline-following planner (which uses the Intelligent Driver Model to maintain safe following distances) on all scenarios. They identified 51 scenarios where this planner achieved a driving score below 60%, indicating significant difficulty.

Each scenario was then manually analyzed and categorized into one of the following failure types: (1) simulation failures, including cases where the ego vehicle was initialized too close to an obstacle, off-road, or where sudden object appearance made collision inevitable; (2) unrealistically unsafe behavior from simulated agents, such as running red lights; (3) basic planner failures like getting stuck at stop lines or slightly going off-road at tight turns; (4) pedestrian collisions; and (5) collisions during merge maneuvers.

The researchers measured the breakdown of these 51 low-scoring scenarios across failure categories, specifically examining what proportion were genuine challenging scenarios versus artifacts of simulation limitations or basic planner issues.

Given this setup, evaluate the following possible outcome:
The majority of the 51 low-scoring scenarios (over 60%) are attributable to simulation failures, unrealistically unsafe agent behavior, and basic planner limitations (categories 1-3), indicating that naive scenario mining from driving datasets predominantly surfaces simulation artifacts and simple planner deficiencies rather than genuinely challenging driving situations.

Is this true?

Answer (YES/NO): YES